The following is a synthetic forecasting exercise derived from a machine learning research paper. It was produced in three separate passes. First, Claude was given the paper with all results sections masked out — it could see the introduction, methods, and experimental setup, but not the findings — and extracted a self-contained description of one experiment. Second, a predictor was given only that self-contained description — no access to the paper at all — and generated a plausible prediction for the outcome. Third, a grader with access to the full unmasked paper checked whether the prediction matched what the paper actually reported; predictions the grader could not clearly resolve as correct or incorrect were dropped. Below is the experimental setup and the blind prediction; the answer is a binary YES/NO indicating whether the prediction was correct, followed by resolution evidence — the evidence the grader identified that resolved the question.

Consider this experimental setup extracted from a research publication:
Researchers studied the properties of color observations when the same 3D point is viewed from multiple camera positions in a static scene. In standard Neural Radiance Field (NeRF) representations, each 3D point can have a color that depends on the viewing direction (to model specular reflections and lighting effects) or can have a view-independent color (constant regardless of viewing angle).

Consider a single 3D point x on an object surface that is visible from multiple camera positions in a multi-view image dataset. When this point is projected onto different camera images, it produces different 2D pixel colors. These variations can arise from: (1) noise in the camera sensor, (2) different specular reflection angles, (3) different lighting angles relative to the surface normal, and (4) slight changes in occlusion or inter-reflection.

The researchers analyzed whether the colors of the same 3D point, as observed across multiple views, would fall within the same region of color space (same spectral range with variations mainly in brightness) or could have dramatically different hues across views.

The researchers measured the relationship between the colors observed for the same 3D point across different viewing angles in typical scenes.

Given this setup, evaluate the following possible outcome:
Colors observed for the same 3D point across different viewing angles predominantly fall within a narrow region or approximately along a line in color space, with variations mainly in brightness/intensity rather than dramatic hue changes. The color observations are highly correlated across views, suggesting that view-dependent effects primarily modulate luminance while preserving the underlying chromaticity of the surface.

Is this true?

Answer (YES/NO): YES